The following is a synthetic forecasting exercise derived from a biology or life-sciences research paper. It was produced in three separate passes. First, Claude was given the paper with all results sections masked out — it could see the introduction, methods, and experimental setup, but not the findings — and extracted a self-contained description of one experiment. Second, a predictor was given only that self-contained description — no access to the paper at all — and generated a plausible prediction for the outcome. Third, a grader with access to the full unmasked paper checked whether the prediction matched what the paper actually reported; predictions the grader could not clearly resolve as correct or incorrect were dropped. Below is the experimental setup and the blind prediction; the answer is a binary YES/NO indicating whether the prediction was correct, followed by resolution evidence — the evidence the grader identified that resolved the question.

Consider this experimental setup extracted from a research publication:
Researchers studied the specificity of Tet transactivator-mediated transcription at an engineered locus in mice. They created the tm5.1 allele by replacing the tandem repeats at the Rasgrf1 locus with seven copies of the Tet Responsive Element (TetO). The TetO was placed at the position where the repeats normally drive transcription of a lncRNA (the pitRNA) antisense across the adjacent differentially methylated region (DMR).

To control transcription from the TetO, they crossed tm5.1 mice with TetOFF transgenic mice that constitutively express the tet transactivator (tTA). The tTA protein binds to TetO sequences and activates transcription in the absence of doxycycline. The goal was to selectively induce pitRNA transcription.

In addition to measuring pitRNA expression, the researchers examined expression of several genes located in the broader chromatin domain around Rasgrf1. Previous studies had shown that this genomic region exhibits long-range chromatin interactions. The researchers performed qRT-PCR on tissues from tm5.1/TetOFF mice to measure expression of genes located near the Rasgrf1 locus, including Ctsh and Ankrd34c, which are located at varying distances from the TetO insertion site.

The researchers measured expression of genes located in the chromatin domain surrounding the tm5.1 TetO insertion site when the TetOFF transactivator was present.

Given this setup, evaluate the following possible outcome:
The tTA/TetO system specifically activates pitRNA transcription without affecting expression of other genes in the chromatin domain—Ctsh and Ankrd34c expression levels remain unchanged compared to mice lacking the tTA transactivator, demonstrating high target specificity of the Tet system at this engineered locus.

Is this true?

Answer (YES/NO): NO